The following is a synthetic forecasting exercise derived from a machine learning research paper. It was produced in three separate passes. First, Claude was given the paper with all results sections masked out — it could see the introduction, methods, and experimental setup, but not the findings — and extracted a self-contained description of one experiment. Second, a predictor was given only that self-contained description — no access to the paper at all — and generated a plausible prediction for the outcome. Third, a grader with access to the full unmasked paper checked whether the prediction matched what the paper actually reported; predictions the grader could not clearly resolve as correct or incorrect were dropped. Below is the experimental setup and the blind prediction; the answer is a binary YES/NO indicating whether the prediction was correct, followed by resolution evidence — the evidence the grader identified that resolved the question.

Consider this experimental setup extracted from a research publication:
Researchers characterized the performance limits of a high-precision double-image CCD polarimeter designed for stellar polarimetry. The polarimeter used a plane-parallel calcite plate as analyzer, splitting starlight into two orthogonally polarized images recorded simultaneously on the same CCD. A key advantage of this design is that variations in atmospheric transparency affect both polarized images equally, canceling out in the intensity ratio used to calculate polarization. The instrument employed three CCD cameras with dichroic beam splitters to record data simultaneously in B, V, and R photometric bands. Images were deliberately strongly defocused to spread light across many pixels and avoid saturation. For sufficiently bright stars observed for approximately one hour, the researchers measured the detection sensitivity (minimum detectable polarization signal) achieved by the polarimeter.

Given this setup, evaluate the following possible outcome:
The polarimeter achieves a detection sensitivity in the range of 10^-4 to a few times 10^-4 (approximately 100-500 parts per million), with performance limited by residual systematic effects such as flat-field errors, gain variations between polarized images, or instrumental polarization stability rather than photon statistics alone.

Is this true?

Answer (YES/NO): NO